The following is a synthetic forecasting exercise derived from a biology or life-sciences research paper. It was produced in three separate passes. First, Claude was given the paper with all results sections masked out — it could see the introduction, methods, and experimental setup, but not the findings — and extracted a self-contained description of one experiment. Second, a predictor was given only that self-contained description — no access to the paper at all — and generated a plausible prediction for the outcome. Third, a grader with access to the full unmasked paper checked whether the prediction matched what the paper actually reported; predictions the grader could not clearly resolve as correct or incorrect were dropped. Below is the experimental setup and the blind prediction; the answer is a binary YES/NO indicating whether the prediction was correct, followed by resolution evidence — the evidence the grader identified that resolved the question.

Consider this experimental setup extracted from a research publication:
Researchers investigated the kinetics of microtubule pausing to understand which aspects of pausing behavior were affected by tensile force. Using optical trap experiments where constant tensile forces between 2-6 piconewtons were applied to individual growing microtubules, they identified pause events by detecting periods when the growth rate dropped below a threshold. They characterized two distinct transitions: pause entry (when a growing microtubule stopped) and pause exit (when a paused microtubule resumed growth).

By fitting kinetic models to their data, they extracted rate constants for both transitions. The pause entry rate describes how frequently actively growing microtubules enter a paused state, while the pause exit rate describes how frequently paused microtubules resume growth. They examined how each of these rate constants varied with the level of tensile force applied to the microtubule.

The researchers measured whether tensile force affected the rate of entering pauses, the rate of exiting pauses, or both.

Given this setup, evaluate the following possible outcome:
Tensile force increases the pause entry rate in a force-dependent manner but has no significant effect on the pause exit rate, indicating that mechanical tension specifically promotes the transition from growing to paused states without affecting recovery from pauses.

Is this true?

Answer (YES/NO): NO